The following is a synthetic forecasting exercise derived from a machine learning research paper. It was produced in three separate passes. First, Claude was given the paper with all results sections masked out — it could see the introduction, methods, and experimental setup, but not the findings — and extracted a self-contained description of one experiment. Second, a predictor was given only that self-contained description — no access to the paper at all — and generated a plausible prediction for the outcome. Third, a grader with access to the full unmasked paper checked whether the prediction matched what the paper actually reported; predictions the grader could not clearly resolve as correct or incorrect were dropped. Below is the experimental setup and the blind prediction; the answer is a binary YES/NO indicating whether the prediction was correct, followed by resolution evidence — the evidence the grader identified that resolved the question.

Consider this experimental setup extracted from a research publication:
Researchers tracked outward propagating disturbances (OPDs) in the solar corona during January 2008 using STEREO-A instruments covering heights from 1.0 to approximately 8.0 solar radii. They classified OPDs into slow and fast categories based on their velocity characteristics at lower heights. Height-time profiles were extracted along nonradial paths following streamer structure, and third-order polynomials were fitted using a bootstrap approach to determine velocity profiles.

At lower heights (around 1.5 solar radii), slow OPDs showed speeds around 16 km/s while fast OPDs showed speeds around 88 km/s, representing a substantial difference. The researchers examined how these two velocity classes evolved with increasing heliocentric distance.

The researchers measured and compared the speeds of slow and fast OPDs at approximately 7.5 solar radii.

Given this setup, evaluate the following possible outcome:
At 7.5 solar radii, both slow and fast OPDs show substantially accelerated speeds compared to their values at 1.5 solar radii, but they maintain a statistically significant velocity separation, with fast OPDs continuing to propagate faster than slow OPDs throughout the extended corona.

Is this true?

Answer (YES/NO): NO